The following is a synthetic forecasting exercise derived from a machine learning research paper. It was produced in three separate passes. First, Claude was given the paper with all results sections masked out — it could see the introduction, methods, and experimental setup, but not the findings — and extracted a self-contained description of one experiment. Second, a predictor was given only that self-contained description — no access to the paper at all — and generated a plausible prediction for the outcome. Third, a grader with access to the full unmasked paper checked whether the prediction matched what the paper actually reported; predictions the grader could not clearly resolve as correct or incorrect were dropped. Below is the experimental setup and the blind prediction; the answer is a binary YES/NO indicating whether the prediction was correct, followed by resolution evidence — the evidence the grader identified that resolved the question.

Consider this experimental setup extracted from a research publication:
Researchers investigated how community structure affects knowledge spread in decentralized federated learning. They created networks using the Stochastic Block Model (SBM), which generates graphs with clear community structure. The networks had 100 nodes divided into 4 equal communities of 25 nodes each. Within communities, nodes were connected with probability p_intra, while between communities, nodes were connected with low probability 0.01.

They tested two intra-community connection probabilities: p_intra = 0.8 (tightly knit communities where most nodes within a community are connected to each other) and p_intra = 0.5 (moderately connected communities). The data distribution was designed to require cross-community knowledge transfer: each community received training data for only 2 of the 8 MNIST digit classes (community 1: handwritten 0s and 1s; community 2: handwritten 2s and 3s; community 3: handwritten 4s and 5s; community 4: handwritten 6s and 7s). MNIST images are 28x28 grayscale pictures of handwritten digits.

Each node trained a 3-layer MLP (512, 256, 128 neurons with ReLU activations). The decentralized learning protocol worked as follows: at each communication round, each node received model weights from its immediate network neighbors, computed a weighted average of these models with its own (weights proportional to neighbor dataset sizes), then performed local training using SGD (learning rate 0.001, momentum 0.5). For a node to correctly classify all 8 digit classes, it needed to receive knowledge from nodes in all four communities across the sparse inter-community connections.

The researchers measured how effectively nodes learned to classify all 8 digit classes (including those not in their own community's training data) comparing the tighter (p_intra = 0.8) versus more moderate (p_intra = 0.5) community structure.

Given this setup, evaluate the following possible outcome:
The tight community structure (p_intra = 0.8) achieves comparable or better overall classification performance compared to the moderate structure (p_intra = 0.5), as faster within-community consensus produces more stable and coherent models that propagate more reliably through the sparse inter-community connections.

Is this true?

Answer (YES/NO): NO